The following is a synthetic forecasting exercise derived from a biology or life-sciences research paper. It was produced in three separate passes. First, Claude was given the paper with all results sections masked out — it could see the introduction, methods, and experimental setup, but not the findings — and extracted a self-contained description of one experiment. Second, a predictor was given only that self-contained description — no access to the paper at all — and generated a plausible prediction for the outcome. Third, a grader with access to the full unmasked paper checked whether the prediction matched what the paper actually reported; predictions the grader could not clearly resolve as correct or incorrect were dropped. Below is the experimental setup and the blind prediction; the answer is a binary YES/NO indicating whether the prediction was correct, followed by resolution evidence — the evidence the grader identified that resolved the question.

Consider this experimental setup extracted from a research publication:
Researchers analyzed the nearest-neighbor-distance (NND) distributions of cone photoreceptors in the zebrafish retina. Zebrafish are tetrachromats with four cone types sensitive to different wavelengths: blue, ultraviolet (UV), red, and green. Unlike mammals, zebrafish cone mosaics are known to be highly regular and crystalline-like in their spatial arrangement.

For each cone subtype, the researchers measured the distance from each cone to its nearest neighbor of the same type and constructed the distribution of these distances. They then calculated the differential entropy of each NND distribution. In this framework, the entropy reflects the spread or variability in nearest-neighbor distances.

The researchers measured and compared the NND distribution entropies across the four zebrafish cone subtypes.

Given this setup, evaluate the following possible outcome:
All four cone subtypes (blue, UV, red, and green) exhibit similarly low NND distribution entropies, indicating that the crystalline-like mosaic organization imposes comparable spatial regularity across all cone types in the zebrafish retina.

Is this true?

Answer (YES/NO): NO